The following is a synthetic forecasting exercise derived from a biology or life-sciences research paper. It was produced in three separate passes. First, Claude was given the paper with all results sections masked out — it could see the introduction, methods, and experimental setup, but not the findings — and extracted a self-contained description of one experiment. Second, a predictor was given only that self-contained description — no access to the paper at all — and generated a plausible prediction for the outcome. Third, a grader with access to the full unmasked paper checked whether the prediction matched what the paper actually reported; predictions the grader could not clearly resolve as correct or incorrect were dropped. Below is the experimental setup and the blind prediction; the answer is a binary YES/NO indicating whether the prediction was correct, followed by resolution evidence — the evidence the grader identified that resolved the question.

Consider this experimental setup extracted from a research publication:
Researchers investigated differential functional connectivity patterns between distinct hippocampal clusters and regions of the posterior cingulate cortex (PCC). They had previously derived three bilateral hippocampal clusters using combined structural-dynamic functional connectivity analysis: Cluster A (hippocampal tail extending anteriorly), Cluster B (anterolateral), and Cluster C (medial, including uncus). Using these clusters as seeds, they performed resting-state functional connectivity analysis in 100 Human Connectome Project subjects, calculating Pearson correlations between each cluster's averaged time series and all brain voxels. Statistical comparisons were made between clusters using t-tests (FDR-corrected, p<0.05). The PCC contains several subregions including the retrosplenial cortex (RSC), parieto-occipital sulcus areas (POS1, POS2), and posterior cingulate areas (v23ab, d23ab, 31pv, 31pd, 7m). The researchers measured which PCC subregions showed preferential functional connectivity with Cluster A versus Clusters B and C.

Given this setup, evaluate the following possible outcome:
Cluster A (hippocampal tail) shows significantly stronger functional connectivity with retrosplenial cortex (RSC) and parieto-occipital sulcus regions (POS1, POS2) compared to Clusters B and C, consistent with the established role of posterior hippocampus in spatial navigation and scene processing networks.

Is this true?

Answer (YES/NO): NO